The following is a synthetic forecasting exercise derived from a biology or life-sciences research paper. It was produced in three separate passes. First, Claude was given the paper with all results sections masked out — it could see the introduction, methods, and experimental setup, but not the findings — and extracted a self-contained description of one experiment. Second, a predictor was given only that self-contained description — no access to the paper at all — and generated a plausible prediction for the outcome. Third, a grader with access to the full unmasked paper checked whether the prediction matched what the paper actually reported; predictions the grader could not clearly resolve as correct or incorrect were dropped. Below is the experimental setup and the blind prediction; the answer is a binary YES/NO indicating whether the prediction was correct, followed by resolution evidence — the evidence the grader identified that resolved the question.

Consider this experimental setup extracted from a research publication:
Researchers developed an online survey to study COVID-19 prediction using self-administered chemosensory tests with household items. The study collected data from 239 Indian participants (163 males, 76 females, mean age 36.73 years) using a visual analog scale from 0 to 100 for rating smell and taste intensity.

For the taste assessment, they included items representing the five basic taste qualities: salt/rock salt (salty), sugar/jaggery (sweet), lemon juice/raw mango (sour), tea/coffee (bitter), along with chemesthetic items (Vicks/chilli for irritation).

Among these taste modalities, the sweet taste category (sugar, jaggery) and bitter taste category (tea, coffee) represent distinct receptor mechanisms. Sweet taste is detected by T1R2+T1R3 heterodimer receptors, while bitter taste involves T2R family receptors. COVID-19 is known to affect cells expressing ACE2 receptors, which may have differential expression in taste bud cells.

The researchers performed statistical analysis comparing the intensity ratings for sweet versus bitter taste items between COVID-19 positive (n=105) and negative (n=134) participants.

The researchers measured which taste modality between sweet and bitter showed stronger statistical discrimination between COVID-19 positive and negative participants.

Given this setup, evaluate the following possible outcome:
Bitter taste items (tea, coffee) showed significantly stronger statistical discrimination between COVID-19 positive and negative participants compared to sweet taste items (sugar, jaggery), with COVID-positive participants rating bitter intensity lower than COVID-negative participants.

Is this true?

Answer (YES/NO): NO